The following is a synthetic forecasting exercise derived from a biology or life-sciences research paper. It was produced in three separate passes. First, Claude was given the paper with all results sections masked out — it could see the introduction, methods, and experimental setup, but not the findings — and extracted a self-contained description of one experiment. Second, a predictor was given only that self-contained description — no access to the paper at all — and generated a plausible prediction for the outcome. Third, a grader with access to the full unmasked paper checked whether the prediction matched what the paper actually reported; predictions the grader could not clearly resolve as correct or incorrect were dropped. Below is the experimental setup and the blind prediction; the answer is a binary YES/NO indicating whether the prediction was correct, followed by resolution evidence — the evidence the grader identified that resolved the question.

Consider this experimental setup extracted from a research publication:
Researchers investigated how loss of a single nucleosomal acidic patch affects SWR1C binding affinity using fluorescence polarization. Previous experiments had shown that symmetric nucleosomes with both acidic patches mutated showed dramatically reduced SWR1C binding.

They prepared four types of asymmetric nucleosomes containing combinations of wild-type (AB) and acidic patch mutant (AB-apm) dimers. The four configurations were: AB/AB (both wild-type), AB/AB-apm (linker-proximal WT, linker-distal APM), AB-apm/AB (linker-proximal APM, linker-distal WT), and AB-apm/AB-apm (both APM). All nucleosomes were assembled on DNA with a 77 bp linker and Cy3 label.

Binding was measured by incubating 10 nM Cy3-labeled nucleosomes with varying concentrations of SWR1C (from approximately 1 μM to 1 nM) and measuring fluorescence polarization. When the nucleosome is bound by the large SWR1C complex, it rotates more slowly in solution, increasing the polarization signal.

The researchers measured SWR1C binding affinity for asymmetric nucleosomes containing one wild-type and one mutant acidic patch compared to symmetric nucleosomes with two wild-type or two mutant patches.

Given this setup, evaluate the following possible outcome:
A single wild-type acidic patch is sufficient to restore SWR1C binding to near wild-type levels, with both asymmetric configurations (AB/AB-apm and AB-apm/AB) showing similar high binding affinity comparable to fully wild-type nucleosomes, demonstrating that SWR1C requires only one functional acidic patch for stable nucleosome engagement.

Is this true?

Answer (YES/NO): NO